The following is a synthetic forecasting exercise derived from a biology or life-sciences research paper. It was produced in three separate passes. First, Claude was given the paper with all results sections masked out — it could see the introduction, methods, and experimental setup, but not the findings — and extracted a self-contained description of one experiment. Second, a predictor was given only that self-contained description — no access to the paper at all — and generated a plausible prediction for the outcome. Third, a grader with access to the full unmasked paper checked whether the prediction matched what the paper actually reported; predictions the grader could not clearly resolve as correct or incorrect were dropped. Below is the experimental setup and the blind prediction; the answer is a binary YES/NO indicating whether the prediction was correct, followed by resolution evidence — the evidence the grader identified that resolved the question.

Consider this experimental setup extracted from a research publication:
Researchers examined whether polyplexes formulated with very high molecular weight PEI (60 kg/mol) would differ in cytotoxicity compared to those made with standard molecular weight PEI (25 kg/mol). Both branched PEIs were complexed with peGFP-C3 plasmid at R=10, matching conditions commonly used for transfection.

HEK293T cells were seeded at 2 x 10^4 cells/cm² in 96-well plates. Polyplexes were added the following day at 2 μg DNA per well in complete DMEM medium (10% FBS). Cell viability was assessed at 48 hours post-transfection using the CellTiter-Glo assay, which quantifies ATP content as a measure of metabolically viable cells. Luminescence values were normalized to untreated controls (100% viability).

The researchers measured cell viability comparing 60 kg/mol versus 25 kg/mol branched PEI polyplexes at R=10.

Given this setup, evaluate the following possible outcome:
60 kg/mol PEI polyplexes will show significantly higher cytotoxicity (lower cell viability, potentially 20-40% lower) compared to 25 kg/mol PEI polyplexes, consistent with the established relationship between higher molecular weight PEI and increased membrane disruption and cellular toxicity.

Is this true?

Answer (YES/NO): NO